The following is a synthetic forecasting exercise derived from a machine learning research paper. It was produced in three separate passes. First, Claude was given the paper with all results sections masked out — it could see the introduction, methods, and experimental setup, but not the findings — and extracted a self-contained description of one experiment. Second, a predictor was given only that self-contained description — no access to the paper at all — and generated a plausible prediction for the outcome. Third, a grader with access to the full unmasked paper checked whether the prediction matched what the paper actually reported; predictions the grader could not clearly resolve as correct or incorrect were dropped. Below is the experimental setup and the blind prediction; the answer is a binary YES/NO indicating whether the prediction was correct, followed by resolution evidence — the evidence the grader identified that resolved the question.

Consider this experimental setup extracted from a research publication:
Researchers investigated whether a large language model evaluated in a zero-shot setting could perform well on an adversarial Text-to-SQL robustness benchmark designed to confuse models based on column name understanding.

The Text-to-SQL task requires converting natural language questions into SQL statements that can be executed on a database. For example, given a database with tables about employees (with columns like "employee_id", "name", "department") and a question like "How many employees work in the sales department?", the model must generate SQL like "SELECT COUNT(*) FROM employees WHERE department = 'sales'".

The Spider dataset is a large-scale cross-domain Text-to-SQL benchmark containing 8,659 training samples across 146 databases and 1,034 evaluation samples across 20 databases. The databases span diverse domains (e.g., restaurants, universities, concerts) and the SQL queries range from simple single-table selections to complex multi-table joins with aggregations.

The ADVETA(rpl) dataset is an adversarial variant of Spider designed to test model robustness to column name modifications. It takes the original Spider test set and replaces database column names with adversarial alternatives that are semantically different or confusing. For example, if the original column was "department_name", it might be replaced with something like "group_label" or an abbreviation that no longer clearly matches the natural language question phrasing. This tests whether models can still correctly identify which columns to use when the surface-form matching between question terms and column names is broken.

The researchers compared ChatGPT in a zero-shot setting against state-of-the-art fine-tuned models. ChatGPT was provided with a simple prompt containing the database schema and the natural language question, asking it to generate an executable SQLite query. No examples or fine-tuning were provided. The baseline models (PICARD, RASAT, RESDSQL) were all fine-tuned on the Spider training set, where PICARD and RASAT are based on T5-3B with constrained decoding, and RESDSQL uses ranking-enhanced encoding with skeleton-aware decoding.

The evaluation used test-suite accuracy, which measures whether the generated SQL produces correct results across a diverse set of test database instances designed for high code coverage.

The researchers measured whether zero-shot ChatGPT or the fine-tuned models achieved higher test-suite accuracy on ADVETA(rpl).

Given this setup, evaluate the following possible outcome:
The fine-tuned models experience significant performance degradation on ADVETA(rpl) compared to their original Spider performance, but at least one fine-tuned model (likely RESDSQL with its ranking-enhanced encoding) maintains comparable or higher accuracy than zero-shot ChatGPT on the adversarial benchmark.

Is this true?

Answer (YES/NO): NO